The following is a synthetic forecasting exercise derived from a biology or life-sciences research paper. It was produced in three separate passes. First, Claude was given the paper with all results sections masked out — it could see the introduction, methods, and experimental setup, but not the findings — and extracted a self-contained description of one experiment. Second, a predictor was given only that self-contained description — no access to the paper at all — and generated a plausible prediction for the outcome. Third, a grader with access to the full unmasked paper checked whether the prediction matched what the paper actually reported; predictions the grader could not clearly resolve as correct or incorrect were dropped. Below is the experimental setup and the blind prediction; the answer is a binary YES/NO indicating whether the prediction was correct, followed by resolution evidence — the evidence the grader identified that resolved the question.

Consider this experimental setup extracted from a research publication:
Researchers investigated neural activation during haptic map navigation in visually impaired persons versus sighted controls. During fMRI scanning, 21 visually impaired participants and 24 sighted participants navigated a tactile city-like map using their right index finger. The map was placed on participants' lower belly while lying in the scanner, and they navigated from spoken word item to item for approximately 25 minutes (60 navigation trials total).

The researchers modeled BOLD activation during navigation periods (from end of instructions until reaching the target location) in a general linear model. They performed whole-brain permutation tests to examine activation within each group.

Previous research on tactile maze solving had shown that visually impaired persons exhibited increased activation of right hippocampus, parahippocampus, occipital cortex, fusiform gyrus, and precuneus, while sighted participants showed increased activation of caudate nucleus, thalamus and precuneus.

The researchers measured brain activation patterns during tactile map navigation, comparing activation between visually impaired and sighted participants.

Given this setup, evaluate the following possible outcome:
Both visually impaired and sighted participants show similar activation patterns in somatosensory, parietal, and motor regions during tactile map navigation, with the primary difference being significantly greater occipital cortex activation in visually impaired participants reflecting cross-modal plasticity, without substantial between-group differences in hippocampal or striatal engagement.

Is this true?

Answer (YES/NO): NO